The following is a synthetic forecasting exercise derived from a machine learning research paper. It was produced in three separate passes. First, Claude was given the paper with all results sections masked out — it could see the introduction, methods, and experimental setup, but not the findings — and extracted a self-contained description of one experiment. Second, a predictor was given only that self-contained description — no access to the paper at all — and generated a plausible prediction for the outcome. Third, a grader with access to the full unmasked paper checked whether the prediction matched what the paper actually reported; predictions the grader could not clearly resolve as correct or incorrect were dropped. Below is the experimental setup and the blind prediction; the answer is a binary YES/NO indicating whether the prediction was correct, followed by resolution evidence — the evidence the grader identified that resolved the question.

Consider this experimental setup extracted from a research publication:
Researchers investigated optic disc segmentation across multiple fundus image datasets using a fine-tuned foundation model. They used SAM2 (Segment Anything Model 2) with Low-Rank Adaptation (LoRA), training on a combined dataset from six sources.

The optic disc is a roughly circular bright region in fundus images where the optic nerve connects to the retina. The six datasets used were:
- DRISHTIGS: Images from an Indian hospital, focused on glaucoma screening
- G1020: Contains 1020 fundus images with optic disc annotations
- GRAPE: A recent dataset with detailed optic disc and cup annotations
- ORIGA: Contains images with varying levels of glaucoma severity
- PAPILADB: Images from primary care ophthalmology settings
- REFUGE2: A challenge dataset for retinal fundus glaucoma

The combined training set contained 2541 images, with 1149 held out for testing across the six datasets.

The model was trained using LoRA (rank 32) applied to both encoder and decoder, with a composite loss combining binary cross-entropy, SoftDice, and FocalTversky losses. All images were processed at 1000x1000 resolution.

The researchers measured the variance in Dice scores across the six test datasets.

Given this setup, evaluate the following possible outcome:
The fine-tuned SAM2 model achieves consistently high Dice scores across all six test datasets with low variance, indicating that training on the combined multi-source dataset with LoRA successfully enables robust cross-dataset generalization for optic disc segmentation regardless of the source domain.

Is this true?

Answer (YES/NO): YES